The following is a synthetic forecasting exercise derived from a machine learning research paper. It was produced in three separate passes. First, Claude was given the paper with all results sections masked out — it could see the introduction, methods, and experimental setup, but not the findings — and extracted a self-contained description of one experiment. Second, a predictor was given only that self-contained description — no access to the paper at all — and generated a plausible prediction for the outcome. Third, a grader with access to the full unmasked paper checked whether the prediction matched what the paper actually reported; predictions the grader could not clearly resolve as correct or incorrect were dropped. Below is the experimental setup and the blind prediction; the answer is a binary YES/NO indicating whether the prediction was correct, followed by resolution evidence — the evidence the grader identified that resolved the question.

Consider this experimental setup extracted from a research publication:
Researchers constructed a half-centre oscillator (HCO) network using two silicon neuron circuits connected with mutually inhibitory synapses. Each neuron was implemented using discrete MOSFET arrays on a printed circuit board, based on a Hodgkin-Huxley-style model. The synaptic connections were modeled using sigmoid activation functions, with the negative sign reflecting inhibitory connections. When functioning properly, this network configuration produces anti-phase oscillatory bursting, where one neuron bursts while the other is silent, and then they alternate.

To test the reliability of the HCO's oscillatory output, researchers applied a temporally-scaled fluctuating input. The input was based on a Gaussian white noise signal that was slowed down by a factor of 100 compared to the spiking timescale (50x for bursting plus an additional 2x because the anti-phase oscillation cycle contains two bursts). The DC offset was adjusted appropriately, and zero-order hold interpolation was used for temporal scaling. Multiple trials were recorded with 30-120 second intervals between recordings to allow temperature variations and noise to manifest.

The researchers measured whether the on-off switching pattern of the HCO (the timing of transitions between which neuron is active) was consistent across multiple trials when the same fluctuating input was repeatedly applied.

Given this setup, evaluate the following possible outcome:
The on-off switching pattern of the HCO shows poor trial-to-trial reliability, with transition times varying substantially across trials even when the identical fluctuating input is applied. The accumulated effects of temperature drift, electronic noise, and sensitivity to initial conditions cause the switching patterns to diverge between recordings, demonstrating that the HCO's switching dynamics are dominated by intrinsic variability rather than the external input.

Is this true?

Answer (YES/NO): NO